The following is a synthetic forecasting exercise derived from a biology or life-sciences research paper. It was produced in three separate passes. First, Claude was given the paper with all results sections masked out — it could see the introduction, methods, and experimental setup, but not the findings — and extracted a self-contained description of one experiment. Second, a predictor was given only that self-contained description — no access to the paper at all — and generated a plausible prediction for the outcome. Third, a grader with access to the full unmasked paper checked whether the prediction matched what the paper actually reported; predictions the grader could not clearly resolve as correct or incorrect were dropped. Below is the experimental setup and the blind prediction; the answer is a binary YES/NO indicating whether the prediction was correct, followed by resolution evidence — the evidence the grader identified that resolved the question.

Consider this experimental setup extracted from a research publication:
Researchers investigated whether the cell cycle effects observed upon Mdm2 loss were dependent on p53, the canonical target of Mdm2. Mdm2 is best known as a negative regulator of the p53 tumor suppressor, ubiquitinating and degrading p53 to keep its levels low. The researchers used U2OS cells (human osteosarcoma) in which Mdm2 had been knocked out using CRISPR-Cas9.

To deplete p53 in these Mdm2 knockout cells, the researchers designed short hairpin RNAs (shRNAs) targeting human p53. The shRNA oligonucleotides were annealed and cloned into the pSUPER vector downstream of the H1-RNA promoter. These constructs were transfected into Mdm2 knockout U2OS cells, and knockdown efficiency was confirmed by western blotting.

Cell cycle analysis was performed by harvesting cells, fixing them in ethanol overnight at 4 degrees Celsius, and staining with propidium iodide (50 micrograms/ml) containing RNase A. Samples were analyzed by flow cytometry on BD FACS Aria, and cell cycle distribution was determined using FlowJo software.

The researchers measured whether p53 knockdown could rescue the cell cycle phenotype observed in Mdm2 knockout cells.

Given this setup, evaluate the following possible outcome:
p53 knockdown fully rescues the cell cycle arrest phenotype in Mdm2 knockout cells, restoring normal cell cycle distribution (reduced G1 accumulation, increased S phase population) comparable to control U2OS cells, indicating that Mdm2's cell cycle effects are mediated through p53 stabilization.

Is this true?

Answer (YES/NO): NO